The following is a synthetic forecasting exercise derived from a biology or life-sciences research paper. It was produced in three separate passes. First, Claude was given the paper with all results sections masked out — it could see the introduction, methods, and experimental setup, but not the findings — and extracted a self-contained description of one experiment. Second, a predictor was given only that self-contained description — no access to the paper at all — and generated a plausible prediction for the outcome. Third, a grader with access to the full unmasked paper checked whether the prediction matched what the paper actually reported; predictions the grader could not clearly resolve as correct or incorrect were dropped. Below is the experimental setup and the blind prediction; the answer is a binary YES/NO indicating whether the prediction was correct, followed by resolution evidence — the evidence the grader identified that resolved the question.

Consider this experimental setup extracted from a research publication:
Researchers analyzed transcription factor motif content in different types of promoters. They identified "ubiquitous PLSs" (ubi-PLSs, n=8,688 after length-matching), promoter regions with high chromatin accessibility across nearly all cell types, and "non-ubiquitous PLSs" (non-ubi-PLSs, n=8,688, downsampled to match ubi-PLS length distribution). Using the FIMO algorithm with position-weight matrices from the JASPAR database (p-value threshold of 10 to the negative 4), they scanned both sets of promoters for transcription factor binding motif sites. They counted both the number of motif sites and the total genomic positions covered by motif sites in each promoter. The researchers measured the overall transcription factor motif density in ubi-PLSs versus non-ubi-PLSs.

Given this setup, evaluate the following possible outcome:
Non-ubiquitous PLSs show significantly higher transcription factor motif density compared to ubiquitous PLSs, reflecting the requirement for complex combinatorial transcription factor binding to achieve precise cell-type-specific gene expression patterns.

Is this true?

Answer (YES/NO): NO